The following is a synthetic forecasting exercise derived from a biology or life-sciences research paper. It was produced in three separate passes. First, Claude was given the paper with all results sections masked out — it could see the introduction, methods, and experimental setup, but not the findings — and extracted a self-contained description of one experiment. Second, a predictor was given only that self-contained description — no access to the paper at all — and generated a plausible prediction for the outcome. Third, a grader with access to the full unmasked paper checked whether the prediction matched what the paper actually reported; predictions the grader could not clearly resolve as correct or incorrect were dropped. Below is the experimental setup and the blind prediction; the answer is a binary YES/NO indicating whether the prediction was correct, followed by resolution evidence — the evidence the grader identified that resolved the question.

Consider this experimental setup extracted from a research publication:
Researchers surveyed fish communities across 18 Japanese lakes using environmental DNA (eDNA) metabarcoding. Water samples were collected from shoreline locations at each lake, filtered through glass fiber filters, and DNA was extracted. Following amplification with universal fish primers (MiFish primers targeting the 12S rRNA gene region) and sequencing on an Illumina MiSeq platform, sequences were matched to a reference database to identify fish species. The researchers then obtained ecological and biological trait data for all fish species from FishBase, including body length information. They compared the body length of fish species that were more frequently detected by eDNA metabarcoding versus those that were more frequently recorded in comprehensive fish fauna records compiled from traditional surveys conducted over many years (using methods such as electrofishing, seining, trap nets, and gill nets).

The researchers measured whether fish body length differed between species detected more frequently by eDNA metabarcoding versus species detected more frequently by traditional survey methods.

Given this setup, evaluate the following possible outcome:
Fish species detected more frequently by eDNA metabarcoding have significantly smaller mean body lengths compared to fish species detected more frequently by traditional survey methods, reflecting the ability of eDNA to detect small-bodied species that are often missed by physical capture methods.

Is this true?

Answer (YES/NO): YES